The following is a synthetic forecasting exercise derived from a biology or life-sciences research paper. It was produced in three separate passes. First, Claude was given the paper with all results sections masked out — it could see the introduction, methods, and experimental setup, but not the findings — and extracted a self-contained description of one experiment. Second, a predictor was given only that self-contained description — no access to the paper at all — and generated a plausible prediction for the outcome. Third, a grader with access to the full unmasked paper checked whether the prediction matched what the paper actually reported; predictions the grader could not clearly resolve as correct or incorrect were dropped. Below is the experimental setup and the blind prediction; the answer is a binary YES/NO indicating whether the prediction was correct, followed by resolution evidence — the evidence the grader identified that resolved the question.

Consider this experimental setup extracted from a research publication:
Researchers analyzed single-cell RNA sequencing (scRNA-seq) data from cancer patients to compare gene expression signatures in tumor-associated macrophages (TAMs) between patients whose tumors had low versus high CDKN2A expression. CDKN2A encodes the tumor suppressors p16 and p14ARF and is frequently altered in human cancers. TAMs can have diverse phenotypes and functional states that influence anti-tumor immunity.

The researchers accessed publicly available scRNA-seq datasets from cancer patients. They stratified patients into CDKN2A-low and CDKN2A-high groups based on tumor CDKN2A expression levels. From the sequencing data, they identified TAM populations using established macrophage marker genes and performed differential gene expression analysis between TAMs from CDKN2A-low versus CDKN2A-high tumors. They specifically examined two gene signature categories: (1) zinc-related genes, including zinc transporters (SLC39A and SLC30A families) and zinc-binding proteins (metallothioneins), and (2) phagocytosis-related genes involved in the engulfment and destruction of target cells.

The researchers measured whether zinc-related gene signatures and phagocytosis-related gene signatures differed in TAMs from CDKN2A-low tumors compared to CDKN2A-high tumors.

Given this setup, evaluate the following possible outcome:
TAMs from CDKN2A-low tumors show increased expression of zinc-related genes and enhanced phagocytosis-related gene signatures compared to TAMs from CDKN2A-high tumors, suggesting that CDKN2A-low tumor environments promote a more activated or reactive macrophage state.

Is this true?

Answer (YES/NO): NO